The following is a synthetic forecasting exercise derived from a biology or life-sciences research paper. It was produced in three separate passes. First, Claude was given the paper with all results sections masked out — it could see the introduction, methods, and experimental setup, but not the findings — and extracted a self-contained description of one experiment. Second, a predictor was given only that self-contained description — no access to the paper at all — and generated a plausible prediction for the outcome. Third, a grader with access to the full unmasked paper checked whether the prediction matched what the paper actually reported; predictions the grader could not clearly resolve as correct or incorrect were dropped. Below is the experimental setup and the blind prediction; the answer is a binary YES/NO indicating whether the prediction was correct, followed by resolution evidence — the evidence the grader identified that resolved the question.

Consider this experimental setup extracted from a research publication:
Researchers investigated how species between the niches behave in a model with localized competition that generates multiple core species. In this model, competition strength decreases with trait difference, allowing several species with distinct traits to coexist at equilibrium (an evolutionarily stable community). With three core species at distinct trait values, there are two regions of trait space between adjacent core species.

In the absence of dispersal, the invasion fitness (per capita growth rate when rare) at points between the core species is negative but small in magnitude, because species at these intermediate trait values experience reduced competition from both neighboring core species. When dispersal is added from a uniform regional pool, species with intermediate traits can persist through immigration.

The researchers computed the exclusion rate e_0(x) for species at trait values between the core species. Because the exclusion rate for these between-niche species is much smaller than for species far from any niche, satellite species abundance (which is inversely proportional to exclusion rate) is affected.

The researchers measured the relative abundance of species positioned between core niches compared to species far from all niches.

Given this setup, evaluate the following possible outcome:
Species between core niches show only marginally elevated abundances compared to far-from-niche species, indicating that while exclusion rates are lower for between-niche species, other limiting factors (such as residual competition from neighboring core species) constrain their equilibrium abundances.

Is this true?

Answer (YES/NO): NO